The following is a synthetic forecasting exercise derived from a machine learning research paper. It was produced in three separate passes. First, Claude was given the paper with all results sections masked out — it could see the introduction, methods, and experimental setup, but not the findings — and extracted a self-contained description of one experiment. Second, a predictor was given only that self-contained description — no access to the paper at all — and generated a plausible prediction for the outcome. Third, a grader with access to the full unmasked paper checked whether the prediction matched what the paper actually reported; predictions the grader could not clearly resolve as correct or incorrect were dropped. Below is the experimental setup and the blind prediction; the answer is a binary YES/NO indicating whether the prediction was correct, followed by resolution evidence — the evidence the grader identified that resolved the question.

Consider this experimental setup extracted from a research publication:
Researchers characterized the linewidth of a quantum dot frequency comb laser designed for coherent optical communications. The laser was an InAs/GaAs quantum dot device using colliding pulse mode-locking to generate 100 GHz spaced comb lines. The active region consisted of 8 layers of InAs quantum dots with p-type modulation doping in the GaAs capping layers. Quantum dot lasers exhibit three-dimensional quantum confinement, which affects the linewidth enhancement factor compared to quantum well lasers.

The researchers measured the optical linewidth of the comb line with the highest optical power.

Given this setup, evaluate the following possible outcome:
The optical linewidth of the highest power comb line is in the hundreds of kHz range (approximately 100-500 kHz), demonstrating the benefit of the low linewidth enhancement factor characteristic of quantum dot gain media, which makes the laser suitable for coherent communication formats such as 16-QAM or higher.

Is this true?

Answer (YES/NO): NO